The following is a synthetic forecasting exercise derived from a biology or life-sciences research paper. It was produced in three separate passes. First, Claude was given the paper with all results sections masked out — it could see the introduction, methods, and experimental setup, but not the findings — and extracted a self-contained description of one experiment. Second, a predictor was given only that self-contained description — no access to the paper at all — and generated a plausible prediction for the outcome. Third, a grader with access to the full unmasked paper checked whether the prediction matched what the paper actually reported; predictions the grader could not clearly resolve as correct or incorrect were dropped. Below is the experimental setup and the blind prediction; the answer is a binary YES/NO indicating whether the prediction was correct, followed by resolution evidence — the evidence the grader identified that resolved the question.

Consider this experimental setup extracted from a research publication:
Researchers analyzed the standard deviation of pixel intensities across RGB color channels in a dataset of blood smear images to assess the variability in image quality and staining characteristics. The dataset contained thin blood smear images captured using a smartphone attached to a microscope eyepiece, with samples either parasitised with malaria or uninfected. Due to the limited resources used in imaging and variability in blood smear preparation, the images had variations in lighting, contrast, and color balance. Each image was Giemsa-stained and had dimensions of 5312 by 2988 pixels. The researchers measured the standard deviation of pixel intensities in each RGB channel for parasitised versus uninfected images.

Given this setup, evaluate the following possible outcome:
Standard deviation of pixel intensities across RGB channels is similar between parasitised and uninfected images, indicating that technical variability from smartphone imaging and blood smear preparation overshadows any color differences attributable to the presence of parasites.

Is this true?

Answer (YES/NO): YES